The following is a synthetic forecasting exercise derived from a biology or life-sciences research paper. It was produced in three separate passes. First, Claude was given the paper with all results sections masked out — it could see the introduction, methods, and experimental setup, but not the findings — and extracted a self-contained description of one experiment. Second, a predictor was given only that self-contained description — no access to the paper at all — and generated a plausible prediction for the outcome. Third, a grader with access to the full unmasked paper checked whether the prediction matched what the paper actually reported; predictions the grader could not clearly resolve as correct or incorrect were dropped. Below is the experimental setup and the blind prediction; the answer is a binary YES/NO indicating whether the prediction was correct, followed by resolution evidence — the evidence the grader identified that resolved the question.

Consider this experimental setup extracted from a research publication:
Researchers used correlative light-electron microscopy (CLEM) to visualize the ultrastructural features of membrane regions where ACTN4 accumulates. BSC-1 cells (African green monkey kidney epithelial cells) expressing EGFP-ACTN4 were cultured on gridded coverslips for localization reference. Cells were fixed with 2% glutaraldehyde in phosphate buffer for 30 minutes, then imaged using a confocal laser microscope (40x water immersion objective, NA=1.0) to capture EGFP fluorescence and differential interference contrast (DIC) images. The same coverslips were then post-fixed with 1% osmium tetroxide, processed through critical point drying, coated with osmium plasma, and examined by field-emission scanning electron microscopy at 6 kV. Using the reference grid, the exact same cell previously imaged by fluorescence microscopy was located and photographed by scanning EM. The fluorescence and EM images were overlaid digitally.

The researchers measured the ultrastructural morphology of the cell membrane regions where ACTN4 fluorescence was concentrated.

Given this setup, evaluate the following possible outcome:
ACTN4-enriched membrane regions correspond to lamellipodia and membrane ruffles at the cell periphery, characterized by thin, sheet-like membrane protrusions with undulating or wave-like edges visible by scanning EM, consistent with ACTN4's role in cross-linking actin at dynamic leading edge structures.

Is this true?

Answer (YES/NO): NO